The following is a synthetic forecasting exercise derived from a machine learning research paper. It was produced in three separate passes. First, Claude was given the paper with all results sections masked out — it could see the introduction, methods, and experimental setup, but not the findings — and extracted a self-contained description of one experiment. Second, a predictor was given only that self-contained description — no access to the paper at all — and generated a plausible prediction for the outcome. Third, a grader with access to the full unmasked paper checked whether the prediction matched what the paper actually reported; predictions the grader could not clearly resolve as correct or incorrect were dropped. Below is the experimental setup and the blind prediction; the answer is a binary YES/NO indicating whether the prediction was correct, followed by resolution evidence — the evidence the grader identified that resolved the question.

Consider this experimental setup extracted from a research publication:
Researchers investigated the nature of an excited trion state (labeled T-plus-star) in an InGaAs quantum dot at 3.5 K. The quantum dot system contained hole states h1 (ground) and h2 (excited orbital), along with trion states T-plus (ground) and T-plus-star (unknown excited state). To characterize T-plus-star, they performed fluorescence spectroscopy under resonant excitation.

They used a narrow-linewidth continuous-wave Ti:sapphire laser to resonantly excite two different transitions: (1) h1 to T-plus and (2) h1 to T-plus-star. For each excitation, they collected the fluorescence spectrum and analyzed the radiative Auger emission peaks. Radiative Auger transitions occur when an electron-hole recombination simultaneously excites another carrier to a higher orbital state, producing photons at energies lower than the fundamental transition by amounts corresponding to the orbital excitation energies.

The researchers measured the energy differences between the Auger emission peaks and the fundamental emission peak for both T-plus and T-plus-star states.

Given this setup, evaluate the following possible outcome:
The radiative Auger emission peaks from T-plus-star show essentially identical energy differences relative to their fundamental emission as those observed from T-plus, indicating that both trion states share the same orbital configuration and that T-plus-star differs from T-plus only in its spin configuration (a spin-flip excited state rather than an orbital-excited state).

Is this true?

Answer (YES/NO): NO